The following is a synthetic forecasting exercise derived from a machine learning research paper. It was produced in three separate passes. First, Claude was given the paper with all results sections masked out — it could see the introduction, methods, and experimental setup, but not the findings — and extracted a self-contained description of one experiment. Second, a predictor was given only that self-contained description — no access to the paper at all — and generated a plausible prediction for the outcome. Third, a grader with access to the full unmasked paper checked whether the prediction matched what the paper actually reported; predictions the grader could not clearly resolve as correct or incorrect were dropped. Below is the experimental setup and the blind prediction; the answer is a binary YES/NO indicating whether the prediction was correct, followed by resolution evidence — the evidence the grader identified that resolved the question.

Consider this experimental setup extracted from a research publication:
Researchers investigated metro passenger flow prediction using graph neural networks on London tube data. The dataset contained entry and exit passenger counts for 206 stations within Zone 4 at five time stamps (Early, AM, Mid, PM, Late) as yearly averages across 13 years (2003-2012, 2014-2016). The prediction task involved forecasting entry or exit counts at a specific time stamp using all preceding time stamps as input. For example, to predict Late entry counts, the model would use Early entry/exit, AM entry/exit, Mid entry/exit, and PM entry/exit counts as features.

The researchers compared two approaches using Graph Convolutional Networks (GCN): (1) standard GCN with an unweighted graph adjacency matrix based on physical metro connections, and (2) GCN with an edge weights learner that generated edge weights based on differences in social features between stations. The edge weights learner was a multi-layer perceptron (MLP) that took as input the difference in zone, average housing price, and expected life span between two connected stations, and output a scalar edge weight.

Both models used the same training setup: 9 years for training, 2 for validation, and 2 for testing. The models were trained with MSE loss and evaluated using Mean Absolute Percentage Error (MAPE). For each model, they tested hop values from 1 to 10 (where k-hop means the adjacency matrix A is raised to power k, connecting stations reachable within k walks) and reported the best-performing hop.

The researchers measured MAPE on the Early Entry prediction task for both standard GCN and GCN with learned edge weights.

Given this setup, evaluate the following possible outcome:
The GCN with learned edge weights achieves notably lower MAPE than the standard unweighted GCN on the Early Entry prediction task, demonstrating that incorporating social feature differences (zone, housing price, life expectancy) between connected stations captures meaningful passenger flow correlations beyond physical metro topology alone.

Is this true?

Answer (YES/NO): NO